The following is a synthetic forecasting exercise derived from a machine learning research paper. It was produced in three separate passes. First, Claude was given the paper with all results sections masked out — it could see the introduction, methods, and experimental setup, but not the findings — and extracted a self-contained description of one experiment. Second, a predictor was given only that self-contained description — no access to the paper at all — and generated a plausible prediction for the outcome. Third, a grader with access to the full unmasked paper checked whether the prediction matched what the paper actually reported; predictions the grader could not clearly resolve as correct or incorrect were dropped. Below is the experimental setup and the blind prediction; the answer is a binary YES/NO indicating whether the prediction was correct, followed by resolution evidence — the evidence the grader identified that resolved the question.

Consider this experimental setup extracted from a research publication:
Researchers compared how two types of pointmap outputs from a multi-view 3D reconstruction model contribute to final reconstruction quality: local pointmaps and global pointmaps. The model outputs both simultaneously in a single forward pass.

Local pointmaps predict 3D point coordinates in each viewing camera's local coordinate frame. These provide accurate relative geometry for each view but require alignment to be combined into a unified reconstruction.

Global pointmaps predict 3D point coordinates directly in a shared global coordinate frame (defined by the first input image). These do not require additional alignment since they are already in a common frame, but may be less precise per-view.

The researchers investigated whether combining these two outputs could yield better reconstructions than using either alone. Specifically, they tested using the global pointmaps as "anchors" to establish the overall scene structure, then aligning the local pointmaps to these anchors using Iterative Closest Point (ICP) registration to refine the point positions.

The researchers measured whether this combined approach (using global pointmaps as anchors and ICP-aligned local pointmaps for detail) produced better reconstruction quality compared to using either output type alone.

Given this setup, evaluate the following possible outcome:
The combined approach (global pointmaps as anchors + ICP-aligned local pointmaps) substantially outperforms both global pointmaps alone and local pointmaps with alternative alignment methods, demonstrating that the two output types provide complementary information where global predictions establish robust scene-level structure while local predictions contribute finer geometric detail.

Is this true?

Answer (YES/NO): NO